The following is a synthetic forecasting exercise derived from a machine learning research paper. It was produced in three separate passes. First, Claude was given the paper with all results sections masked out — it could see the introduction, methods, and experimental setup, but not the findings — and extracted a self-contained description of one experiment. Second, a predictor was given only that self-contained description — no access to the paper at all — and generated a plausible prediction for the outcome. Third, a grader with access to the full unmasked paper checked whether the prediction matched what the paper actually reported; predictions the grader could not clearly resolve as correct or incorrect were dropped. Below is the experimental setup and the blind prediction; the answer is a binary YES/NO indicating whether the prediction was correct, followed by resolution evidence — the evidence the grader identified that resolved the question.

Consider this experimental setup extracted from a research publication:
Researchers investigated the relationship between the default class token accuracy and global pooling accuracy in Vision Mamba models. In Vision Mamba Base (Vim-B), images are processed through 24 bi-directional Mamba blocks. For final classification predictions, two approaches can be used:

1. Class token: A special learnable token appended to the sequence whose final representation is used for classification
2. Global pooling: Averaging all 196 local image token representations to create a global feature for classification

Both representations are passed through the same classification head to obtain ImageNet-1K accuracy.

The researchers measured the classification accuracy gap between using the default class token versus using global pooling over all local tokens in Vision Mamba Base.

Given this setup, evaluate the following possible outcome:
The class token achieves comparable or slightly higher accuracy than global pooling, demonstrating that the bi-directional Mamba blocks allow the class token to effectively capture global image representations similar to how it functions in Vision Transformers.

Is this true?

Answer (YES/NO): YES